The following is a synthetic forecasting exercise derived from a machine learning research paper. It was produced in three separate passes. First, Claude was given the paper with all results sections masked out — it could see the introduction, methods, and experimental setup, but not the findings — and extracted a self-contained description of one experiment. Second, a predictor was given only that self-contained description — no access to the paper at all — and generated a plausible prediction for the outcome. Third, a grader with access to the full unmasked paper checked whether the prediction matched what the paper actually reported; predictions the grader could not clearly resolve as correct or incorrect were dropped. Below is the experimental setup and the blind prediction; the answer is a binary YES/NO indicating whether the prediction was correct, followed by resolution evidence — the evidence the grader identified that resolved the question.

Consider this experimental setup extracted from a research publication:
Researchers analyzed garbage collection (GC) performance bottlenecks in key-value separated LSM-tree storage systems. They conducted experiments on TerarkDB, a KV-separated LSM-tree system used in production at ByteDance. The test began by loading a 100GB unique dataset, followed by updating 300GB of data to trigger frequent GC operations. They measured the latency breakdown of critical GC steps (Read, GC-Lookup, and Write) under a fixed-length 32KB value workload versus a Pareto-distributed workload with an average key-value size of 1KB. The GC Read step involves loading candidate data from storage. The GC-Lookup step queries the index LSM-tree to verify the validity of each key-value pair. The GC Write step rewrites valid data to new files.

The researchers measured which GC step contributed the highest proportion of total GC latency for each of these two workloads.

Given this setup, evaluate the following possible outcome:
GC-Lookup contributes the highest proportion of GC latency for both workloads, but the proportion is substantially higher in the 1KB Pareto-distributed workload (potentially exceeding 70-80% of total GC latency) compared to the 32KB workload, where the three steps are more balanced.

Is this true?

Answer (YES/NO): NO